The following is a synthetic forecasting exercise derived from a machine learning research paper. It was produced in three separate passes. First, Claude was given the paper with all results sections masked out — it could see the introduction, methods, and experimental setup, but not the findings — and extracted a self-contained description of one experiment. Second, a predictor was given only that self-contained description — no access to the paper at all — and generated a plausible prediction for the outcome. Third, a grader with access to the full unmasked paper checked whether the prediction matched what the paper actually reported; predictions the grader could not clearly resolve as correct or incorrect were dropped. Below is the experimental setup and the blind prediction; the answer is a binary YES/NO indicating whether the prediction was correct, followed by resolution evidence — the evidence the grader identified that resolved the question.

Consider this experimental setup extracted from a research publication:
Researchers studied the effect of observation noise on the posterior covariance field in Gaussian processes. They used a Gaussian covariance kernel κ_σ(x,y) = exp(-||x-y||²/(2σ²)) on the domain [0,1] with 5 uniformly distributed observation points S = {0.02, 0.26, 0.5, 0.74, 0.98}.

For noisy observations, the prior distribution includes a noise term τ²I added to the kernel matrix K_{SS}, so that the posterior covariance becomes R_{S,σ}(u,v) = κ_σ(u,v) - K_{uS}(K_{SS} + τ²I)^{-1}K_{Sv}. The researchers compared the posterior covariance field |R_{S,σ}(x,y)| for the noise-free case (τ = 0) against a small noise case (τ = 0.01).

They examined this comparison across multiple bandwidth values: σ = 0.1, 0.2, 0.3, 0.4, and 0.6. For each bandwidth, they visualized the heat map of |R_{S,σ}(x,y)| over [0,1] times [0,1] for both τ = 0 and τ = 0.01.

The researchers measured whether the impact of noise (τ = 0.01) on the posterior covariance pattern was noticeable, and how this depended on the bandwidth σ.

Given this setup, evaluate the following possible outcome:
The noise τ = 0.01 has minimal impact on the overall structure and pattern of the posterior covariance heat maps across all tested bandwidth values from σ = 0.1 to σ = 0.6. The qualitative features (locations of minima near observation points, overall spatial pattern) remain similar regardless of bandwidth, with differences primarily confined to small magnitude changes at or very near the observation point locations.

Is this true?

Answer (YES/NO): NO